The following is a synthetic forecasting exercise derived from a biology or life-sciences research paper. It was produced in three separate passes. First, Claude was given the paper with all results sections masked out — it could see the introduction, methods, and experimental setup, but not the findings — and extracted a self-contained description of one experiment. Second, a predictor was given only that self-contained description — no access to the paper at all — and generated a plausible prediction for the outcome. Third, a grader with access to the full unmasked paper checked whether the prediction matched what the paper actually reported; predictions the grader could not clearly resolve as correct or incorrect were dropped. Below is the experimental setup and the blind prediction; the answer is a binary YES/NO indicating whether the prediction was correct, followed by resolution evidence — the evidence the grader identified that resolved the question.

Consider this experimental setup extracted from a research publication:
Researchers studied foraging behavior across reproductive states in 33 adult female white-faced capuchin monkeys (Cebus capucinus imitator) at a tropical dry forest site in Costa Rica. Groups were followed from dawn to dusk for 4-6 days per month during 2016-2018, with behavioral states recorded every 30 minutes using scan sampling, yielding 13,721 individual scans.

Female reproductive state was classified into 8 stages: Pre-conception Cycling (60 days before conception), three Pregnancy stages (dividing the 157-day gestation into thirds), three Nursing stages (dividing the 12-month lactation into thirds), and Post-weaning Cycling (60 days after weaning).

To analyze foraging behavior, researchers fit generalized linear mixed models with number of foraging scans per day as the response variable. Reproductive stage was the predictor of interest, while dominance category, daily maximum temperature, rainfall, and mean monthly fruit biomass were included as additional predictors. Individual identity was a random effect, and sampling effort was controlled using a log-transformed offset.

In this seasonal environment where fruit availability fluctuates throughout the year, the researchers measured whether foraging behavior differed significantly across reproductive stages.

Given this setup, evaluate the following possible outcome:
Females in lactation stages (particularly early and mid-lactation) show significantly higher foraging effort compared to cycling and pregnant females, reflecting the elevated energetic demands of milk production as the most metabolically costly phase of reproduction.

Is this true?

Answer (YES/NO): NO